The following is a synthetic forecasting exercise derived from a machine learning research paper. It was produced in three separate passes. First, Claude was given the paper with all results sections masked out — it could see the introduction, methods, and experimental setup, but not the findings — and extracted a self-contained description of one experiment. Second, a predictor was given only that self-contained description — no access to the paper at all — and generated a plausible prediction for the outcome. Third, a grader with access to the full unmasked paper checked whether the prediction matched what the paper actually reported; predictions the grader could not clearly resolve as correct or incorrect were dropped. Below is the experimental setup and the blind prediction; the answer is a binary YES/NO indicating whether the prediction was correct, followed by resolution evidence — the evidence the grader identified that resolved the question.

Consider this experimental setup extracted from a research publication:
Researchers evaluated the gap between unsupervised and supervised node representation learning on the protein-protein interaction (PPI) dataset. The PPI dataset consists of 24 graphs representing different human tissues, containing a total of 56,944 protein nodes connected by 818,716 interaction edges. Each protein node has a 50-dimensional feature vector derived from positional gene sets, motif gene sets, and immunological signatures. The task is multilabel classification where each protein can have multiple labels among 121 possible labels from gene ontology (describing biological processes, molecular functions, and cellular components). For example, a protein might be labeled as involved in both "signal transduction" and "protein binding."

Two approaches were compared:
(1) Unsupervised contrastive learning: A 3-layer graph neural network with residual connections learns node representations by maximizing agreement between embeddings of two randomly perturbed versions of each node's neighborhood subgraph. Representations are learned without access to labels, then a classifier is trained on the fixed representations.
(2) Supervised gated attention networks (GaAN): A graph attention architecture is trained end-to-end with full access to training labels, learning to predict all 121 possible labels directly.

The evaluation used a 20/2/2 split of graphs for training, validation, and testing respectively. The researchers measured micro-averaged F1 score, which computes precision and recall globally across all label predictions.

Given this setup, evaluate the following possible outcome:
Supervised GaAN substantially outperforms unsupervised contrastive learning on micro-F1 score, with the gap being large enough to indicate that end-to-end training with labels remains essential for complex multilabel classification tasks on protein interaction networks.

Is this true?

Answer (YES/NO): YES